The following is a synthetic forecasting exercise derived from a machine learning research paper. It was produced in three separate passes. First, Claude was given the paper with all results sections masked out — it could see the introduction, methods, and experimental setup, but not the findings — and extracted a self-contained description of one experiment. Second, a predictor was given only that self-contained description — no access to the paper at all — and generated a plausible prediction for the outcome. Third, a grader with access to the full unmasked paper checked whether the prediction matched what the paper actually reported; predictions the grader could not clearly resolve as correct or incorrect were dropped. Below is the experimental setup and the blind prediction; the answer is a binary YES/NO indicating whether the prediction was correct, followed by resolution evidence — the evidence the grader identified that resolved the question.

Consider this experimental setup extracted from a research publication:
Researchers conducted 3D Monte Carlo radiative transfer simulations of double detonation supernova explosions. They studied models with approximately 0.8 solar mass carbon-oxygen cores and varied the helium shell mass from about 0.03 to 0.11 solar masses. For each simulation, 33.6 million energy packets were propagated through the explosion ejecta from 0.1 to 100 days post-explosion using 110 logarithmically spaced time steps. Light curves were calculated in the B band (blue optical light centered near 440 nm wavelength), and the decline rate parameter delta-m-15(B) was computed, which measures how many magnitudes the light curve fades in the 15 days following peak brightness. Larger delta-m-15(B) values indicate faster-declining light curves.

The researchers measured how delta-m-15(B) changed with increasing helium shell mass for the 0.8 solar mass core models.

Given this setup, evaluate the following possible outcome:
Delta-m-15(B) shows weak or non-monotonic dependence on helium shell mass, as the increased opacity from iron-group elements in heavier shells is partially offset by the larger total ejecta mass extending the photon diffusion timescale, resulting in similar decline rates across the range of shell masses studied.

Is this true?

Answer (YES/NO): NO